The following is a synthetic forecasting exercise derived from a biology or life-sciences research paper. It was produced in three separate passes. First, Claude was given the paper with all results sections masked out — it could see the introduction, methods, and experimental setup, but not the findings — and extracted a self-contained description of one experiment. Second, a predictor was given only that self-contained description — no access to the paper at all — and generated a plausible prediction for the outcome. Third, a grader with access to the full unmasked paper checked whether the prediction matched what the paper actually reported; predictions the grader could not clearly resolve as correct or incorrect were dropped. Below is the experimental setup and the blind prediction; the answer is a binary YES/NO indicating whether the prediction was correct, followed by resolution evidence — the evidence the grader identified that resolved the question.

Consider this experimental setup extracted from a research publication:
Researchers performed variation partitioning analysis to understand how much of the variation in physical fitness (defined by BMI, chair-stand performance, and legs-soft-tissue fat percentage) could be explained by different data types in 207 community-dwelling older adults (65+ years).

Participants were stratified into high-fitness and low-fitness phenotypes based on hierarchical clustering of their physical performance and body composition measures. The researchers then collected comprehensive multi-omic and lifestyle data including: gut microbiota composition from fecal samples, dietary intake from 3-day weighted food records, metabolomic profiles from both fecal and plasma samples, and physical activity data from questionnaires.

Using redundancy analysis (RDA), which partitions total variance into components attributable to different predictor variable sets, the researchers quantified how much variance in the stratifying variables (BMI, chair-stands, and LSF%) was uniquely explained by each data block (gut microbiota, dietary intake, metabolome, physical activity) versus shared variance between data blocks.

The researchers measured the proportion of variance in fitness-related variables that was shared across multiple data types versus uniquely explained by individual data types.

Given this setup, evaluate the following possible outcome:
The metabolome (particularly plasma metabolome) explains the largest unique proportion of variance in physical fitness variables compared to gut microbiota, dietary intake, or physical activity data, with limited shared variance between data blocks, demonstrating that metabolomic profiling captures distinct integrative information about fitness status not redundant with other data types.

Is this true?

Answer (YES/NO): NO